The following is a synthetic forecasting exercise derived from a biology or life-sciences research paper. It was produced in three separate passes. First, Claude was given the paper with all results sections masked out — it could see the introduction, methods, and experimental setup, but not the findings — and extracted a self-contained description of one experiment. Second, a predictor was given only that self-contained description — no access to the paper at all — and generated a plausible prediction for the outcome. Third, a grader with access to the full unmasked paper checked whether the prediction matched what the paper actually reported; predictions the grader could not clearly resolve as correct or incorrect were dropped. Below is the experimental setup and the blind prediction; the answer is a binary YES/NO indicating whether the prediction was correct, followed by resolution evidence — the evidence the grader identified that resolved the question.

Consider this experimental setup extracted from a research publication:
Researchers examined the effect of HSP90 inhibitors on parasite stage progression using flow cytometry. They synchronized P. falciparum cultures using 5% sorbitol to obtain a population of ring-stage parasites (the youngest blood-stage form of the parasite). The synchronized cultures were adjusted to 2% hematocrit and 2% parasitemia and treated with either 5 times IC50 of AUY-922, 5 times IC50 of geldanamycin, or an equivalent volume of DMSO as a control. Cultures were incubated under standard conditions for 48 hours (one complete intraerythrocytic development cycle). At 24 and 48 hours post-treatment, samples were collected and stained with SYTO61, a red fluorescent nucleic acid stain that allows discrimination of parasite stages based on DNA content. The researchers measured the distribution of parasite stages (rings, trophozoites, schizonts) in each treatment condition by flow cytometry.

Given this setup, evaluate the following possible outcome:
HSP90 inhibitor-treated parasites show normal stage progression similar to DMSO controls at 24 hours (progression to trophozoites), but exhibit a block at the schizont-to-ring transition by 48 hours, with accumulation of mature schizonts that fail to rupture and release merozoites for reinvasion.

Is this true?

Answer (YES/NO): NO